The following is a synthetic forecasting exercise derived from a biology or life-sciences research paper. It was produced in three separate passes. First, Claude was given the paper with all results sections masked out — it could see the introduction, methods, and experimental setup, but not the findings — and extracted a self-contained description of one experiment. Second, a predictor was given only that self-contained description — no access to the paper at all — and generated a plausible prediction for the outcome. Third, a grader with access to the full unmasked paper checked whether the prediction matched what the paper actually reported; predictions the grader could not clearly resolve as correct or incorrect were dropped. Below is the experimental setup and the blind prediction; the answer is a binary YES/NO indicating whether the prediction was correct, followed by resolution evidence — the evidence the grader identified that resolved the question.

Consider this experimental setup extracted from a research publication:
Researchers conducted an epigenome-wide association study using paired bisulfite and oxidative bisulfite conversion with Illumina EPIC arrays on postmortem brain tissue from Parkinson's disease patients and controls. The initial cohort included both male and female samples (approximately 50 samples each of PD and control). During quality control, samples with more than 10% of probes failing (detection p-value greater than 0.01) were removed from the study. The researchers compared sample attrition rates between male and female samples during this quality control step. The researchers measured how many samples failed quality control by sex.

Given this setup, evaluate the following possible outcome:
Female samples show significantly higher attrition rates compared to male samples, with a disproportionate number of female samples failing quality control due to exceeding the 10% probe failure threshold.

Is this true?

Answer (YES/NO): YES